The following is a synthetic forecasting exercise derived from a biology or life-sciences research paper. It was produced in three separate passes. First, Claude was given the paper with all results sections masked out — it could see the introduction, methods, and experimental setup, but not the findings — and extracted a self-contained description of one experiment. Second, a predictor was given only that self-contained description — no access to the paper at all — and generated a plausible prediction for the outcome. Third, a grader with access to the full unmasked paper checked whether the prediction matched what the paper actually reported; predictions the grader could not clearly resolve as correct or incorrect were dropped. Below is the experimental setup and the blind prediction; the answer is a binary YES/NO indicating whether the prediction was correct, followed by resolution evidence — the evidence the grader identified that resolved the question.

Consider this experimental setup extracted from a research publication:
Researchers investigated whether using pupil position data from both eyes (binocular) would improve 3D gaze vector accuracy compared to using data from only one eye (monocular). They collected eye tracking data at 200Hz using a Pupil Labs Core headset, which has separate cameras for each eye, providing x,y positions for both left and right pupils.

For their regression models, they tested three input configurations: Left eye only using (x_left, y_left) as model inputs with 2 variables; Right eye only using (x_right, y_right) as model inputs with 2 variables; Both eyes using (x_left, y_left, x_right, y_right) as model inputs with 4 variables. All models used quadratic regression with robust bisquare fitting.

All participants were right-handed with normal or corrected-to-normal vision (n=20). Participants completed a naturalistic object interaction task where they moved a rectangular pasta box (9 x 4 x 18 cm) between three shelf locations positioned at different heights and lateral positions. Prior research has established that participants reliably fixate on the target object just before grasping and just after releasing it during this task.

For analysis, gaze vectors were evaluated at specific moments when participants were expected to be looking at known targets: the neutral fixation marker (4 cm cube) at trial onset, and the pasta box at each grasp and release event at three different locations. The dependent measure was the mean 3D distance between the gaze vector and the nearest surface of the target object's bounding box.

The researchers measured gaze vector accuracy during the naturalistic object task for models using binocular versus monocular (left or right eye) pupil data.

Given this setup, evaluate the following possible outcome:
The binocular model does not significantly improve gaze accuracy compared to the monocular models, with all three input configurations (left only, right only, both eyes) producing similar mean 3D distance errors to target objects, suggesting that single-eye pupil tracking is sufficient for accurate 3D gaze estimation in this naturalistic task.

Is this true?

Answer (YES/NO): YES